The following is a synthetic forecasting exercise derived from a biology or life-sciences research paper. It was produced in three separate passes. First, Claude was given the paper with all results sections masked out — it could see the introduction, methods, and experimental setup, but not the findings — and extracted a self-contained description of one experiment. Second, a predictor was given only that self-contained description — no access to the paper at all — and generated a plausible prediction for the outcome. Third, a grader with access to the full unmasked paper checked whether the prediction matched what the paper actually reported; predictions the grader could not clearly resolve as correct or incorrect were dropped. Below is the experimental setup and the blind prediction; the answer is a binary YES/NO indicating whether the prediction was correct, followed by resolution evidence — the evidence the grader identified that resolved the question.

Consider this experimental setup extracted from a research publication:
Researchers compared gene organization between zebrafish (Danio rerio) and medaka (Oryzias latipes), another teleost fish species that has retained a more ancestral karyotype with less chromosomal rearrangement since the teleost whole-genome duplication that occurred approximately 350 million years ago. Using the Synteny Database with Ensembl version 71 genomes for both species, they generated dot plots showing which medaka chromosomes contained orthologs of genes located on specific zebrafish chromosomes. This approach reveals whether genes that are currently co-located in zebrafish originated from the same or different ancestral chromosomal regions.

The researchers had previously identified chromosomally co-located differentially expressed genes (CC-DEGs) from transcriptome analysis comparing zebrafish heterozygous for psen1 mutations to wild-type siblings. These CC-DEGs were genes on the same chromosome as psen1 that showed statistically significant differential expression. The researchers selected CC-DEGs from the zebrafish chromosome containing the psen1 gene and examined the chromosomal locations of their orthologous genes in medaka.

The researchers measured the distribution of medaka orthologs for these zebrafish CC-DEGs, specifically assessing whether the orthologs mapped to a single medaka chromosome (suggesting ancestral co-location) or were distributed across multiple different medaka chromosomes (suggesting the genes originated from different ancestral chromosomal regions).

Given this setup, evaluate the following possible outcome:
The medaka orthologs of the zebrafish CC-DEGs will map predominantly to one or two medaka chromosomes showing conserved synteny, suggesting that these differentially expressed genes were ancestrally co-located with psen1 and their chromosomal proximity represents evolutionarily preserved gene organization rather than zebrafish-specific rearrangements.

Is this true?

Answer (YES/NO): NO